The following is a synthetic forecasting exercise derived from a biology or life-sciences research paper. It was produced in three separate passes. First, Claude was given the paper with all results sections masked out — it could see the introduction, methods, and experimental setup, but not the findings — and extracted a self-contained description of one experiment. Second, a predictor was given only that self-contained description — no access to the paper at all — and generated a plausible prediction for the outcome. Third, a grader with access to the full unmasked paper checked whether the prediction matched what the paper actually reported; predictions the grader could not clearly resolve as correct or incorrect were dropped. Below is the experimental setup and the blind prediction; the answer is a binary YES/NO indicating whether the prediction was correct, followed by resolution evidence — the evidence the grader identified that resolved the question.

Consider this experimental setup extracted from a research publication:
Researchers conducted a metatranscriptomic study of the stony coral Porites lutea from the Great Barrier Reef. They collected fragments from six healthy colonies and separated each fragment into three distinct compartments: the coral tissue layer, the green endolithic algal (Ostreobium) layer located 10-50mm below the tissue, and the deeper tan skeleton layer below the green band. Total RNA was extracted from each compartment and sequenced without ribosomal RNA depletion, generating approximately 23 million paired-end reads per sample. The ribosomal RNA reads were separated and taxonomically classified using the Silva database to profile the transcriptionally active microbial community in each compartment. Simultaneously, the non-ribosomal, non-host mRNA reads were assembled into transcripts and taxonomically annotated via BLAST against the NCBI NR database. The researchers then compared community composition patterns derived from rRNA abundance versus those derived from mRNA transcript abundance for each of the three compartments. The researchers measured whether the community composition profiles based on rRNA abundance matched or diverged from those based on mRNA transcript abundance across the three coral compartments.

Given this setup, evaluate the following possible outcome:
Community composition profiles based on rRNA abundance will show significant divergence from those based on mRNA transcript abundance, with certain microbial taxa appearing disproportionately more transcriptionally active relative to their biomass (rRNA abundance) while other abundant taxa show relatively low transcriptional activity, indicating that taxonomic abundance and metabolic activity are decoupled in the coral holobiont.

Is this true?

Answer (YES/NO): YES